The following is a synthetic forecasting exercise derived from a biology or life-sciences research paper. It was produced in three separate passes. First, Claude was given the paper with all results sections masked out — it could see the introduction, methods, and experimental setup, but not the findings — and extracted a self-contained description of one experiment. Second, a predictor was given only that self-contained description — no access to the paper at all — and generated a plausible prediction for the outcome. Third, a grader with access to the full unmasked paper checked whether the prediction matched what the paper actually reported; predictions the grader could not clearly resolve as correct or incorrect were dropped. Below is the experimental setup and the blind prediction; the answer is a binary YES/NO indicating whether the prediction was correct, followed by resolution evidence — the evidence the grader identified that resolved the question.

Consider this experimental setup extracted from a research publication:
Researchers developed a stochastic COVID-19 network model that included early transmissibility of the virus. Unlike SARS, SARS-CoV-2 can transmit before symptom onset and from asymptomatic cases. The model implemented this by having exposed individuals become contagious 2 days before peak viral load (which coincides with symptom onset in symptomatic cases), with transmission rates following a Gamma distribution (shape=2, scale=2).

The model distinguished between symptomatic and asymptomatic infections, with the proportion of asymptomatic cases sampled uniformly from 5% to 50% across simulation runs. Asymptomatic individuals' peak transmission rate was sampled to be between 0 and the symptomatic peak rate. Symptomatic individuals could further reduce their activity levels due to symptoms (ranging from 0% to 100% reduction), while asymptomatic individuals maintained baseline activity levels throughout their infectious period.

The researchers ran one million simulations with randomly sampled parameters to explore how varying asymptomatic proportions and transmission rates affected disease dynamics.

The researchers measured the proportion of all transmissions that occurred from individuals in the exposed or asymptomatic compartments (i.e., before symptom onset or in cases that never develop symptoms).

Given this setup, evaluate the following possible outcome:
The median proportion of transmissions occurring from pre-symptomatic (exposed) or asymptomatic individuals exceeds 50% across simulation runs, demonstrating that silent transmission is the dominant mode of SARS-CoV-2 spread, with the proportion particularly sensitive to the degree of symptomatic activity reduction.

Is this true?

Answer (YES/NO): YES